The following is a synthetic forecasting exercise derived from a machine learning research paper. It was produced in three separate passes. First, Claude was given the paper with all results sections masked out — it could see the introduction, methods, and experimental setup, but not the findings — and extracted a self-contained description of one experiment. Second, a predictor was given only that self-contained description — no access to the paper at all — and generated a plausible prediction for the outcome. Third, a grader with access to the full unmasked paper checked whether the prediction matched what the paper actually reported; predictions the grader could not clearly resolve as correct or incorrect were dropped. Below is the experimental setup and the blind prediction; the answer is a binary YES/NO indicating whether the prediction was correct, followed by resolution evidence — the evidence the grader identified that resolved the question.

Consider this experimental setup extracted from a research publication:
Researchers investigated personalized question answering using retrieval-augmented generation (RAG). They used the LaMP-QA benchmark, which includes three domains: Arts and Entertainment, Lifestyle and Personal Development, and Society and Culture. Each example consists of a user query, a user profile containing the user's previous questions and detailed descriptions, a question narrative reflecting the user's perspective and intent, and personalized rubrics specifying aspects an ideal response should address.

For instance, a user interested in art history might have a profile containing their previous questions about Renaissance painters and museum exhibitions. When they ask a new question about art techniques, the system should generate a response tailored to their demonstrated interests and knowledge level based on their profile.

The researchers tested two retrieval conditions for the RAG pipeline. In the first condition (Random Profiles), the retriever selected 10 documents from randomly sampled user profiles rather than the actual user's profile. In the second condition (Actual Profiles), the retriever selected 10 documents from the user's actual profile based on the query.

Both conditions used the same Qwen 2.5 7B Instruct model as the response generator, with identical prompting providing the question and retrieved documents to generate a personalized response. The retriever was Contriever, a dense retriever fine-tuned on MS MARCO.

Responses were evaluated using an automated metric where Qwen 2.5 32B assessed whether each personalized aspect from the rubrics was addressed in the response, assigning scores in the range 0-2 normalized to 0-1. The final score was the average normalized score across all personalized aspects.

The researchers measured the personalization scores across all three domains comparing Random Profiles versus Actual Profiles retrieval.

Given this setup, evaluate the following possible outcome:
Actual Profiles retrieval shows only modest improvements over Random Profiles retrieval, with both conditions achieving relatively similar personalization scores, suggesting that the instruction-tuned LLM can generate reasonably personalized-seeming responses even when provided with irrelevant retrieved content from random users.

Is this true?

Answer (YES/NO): NO